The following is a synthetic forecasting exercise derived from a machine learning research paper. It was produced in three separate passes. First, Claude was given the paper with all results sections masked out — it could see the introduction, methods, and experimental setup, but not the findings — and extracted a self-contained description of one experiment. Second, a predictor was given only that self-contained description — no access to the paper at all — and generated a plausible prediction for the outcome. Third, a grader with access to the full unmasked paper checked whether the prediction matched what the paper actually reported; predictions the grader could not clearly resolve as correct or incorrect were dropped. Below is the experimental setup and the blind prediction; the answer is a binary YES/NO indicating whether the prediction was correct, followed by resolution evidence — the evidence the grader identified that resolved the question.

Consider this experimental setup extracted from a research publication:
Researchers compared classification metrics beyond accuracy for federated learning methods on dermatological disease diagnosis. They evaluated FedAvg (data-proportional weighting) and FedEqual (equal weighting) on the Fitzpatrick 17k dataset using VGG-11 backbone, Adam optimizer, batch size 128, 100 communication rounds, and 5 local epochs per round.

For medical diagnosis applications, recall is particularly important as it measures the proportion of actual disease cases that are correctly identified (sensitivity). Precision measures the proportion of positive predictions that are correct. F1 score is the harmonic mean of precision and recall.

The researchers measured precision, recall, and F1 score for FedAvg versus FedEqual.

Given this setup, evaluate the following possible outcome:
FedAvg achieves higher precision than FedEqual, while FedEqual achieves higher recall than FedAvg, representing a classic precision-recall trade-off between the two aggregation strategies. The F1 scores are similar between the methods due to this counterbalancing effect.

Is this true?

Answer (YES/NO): NO